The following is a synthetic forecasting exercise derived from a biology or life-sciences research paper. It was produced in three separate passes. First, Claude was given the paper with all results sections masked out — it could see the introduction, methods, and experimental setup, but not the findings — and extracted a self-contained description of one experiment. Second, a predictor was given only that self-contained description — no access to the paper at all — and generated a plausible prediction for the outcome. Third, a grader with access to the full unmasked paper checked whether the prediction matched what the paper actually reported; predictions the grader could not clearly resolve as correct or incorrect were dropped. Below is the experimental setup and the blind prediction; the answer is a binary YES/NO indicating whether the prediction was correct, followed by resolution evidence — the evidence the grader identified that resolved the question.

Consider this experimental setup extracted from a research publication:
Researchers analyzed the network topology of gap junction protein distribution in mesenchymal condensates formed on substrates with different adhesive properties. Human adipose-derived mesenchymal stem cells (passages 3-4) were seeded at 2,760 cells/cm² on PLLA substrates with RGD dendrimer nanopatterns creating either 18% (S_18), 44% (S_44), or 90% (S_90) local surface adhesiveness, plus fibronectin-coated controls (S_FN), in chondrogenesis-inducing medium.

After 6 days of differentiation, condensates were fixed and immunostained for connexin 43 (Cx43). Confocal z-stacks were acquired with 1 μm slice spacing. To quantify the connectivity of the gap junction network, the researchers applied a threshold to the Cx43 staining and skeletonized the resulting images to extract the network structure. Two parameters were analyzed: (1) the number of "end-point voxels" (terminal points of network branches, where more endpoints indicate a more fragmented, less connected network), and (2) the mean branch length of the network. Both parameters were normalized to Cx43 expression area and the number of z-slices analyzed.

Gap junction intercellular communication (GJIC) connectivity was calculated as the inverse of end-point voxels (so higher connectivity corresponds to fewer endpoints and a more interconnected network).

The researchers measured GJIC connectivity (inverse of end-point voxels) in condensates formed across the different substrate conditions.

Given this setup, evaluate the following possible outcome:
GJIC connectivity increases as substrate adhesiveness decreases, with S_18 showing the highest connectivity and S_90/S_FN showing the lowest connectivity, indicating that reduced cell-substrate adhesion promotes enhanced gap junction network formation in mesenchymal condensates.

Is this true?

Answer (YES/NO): NO